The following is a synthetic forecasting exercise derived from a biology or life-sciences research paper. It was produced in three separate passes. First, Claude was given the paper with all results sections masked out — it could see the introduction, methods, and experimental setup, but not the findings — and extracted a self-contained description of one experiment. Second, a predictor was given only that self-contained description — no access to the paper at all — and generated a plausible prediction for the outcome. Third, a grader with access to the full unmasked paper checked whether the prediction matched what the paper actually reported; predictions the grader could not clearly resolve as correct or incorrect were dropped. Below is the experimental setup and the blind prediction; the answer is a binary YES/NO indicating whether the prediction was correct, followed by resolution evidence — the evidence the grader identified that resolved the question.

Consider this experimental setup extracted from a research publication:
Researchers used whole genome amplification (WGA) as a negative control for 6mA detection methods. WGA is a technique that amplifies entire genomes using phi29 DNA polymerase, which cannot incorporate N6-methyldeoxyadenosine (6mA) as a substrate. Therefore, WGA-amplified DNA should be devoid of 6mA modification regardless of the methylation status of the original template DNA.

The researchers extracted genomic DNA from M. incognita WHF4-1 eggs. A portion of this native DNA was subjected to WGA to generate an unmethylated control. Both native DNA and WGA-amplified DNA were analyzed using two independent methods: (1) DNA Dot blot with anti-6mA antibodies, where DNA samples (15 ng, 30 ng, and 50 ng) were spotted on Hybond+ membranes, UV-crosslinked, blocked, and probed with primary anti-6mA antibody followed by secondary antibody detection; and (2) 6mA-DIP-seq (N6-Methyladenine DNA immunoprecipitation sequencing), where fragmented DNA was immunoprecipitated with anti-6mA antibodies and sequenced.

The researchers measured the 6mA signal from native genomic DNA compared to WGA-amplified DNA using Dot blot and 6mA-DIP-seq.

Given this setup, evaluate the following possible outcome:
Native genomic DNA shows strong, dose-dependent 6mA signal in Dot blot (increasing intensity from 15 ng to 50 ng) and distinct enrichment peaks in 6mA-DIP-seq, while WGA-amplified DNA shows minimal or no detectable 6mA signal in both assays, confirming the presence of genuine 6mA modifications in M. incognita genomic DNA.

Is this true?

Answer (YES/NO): YES